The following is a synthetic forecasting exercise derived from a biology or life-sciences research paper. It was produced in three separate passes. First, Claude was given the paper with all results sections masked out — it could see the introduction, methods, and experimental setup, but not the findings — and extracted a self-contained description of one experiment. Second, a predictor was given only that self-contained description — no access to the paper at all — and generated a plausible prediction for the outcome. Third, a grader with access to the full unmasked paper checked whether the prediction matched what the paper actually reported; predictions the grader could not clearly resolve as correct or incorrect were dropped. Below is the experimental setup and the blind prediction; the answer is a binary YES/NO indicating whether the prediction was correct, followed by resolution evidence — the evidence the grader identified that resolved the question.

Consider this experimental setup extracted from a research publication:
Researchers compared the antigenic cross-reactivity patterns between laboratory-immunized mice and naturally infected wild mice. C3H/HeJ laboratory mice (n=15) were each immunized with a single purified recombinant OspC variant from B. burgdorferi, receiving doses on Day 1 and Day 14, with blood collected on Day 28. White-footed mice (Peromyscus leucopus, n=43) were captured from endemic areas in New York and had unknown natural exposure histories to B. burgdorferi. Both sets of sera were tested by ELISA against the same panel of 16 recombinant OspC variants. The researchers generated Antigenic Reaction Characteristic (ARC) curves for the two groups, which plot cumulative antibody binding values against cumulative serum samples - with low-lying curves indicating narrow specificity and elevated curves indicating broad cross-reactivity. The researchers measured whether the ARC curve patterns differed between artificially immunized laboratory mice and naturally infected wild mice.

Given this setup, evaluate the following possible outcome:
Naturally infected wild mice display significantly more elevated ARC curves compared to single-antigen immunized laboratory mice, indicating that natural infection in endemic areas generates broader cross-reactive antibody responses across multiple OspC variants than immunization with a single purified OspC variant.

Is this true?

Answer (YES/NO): NO